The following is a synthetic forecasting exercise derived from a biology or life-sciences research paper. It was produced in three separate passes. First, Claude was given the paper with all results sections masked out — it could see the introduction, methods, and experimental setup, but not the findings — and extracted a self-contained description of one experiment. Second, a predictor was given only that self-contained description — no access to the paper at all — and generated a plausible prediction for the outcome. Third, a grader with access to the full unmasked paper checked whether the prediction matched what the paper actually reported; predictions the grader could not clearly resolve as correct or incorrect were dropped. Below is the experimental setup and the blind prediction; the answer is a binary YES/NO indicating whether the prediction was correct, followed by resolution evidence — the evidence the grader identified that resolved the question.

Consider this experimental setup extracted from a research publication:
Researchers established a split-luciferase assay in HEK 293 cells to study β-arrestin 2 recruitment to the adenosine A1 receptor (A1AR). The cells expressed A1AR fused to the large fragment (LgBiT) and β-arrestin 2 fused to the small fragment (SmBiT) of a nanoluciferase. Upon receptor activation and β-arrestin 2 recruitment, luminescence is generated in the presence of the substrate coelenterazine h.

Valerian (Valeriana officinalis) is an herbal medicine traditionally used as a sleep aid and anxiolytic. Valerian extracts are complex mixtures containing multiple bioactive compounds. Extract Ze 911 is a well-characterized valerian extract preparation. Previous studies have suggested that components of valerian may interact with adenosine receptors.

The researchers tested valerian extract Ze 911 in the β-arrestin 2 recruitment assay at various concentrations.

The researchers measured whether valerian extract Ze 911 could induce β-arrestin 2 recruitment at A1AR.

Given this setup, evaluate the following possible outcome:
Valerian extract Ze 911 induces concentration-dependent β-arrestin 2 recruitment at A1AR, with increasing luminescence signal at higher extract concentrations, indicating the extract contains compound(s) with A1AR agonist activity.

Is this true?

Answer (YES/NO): YES